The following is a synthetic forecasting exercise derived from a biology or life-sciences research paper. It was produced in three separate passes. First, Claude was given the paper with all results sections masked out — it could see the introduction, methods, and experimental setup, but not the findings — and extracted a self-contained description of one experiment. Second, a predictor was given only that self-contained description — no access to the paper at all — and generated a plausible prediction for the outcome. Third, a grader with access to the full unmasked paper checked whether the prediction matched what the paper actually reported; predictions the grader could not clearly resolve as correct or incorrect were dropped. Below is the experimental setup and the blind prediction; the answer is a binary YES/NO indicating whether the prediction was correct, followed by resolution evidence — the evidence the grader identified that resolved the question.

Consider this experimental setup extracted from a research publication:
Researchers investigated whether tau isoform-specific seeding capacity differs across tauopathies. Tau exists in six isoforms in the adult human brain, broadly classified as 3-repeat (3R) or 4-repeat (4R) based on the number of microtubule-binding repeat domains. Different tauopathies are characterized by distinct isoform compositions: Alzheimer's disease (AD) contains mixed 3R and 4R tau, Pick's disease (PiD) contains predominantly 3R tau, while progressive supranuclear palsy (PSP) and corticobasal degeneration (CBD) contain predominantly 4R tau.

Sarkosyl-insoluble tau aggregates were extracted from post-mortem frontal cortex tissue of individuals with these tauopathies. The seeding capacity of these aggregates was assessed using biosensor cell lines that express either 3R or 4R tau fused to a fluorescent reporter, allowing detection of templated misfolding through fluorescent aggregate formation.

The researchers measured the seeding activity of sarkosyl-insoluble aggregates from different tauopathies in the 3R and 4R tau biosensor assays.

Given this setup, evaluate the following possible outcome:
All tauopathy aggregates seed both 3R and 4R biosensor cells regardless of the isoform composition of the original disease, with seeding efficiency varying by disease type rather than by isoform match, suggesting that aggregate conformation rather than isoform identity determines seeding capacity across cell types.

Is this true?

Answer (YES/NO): NO